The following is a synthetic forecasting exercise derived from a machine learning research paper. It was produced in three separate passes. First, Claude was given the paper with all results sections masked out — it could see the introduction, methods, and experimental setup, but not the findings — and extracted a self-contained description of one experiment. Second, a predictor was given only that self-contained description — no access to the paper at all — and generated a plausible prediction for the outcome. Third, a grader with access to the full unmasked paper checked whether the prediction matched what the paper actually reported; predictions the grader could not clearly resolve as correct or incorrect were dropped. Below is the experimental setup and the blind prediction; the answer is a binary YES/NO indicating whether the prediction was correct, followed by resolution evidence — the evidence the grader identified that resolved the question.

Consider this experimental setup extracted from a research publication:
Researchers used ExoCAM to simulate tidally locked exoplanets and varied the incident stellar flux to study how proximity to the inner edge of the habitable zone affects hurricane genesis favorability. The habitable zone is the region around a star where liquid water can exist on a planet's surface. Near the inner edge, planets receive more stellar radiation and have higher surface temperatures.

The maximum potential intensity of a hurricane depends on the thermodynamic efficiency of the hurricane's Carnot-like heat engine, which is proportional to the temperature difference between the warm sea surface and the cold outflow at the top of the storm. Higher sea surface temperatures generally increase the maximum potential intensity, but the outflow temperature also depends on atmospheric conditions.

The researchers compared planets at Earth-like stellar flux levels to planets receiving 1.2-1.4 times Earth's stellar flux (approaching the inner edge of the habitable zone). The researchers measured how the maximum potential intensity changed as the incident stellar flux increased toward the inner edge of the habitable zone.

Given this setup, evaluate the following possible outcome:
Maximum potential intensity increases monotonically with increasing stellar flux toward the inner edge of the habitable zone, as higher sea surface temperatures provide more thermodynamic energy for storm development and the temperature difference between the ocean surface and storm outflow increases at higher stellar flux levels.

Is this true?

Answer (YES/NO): YES